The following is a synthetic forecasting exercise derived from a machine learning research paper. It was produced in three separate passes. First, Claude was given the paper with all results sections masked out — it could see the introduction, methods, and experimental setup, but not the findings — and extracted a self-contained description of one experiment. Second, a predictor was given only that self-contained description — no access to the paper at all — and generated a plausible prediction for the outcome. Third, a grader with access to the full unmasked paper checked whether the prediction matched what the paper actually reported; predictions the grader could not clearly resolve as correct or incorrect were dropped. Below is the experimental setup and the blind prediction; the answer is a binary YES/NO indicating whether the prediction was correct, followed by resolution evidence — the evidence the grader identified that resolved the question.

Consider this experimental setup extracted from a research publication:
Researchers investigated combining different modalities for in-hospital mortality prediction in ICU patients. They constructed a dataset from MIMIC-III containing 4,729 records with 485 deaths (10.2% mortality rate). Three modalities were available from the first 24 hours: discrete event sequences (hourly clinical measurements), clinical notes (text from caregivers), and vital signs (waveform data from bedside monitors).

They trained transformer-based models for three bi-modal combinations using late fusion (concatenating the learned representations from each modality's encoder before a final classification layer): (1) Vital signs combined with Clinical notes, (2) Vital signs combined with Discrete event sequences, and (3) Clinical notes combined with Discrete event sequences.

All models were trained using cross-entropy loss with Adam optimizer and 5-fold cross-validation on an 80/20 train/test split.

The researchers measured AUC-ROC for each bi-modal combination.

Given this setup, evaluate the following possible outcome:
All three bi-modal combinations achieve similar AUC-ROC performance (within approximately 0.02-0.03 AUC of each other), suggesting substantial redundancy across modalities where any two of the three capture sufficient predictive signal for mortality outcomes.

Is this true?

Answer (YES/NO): NO